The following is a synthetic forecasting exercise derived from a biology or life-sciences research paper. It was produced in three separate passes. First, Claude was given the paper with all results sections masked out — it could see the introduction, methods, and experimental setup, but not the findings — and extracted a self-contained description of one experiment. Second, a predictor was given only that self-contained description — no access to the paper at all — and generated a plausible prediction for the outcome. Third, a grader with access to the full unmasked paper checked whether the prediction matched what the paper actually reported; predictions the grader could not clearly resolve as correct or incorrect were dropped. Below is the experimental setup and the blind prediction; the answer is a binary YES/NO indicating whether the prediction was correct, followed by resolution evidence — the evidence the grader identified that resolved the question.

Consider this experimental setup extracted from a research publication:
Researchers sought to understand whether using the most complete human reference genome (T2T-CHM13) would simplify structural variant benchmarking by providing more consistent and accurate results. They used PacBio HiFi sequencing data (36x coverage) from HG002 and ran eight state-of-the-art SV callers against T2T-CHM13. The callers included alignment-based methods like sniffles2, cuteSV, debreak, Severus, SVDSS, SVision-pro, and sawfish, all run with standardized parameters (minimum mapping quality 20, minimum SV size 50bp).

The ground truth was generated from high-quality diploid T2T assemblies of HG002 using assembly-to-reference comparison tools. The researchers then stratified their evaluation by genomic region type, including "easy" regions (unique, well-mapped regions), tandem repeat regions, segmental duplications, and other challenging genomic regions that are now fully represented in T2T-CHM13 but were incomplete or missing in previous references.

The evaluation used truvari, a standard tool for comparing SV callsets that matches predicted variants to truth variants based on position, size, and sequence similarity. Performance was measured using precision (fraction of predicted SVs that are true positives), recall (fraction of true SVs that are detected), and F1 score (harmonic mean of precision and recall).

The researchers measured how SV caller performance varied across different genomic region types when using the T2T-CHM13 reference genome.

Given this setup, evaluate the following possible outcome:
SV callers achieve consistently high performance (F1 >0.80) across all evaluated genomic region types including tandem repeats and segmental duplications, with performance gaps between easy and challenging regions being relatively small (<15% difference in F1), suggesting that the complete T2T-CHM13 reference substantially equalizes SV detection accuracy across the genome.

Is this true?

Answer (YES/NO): NO